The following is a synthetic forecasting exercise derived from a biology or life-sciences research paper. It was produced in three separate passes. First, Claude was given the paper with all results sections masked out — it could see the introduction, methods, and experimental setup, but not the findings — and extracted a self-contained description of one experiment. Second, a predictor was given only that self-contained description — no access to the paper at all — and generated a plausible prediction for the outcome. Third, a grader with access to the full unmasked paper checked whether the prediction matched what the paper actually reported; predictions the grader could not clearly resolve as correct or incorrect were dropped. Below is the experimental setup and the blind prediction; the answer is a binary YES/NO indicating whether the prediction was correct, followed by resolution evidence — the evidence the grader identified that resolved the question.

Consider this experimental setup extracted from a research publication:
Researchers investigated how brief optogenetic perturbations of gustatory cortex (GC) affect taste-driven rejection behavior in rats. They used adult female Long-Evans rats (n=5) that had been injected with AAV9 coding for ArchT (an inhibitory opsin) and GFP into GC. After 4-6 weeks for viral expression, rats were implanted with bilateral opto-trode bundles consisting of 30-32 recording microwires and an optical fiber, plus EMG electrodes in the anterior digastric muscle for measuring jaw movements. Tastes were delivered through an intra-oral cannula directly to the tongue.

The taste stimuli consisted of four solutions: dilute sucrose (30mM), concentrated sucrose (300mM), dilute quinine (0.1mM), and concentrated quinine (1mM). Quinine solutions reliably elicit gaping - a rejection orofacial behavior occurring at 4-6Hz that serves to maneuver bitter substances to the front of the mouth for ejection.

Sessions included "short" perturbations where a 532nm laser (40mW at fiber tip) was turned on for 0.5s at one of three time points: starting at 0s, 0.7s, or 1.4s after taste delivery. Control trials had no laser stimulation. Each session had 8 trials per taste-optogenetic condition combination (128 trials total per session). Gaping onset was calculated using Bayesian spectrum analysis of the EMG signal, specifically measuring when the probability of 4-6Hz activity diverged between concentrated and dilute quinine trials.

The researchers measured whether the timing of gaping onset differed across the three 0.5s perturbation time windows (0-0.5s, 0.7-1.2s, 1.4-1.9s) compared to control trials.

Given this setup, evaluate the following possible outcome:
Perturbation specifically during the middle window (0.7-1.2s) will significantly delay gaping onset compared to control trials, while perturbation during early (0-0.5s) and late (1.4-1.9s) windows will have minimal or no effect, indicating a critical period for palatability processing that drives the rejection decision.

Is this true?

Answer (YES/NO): NO